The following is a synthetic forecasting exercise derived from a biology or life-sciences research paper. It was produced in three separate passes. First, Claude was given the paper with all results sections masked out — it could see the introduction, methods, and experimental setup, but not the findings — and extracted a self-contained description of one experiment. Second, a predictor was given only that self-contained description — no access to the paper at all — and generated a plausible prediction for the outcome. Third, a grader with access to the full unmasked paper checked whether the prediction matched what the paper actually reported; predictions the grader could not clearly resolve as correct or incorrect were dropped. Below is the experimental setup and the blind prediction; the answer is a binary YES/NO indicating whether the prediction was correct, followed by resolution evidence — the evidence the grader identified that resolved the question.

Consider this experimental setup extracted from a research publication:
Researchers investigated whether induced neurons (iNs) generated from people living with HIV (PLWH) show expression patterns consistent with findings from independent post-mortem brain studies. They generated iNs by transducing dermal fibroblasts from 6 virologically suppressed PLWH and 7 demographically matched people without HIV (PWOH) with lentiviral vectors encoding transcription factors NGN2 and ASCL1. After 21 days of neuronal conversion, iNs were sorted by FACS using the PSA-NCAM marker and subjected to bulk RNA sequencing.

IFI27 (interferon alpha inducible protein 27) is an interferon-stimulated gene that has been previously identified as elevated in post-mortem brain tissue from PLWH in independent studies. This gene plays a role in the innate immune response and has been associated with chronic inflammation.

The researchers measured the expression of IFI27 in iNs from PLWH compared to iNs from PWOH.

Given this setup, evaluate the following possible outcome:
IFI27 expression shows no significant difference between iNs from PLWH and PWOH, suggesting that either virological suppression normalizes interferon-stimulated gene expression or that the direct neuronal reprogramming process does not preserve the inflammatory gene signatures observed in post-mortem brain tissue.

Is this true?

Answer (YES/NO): NO